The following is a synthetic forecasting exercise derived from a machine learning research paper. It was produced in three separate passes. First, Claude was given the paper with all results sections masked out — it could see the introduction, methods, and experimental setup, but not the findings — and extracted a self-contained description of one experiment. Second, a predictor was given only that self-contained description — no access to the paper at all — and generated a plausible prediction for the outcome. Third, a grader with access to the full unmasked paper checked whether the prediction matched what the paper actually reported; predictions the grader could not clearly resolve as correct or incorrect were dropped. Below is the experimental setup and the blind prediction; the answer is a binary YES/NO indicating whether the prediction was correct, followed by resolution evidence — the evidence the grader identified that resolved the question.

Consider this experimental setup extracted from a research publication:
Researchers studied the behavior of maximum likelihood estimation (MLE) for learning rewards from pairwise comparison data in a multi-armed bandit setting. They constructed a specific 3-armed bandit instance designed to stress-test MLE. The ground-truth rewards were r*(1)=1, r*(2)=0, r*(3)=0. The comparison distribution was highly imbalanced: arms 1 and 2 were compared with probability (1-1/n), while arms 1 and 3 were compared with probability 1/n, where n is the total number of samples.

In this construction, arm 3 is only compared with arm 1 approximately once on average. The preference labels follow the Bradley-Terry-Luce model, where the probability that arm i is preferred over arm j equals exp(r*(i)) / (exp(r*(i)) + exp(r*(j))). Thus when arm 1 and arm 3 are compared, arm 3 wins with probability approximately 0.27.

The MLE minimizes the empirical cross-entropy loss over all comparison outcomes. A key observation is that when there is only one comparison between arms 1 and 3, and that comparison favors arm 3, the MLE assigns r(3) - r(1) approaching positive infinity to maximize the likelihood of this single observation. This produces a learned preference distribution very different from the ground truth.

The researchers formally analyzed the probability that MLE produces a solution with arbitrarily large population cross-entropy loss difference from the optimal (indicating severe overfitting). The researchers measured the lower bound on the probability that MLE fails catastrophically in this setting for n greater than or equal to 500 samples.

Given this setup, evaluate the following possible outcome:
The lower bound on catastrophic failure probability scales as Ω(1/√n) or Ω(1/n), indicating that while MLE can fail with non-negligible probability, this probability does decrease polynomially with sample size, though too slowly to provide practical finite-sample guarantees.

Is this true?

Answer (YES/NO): NO